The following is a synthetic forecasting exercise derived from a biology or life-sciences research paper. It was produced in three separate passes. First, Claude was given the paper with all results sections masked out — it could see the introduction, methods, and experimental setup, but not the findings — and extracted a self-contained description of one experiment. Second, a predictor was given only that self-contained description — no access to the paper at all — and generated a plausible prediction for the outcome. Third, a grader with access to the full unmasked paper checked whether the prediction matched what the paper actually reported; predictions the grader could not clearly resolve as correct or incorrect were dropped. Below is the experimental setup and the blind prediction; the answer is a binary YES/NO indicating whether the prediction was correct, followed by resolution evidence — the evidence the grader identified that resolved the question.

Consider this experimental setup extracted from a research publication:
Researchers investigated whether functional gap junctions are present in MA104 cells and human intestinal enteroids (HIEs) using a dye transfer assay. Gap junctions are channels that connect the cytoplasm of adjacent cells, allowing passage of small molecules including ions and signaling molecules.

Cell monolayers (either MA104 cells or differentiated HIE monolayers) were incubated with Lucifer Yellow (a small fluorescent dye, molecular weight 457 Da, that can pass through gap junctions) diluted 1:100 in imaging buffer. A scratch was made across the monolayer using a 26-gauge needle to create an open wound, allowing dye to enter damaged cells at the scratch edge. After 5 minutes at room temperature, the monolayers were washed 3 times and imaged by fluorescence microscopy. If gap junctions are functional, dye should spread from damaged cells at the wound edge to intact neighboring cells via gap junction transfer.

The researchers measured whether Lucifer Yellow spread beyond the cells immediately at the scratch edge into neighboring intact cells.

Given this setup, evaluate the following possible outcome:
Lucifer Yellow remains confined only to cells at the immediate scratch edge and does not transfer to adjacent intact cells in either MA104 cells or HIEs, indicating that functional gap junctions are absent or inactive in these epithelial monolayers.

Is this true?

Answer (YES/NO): YES